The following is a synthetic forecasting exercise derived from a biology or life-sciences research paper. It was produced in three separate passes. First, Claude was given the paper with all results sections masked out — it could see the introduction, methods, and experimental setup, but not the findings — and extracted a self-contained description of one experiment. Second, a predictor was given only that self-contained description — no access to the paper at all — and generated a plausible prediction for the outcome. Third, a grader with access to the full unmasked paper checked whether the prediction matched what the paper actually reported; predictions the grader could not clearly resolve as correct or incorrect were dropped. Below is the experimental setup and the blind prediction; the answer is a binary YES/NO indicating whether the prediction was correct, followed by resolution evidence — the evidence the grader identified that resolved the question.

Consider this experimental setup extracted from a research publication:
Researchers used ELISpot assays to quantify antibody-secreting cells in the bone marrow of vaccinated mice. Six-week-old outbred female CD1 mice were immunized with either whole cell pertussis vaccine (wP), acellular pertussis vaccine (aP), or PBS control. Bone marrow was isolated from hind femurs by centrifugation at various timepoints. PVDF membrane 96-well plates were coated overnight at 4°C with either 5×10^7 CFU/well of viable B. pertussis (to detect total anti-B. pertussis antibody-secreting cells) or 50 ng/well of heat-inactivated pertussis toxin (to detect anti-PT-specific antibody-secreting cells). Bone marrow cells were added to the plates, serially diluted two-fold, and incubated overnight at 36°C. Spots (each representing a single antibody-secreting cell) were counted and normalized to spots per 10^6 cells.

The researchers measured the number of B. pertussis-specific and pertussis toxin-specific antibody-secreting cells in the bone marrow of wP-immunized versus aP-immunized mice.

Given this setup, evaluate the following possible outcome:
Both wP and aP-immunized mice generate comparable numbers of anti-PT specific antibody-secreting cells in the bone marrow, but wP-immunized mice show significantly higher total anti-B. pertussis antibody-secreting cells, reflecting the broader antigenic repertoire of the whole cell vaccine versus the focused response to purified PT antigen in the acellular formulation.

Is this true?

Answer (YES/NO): NO